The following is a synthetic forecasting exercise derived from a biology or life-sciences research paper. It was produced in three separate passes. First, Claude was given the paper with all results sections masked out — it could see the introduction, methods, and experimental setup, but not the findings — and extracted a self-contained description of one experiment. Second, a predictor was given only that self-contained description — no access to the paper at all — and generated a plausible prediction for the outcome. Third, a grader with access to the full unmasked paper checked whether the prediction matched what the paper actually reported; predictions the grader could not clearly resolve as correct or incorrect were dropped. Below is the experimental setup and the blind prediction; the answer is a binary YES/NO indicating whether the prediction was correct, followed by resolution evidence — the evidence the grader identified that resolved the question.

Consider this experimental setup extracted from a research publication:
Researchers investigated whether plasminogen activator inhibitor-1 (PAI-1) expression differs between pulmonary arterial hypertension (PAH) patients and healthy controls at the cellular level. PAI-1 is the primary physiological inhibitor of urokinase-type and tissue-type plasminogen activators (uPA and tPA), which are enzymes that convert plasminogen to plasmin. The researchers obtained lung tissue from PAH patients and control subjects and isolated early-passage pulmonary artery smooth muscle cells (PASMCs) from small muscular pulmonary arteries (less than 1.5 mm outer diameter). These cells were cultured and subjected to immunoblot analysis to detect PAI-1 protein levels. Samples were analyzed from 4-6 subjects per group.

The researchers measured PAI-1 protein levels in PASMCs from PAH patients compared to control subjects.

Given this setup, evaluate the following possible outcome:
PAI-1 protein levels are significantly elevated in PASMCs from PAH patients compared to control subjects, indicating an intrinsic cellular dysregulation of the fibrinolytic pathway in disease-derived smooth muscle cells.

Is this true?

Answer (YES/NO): NO